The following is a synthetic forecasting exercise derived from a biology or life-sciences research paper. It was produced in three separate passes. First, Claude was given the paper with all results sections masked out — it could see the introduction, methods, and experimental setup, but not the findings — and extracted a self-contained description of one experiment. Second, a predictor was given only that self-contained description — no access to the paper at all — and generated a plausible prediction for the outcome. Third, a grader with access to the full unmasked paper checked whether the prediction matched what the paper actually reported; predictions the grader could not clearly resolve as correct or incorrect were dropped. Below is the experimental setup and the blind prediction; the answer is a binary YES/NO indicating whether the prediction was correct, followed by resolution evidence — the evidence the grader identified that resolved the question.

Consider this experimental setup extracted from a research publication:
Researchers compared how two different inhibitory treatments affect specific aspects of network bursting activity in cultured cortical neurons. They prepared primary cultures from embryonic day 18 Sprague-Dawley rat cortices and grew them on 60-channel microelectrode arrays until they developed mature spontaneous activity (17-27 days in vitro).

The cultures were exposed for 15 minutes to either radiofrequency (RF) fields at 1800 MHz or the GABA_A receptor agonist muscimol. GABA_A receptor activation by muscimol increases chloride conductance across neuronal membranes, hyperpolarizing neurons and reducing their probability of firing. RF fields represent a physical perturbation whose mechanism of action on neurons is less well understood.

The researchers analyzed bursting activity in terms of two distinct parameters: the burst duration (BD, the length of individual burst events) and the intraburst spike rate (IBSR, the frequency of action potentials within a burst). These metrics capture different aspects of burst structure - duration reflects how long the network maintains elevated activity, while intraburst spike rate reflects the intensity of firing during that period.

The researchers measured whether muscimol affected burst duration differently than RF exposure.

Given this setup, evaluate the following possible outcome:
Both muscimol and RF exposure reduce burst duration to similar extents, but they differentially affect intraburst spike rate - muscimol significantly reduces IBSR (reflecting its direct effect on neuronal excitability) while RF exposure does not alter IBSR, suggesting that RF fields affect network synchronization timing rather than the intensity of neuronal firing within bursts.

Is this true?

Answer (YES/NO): NO